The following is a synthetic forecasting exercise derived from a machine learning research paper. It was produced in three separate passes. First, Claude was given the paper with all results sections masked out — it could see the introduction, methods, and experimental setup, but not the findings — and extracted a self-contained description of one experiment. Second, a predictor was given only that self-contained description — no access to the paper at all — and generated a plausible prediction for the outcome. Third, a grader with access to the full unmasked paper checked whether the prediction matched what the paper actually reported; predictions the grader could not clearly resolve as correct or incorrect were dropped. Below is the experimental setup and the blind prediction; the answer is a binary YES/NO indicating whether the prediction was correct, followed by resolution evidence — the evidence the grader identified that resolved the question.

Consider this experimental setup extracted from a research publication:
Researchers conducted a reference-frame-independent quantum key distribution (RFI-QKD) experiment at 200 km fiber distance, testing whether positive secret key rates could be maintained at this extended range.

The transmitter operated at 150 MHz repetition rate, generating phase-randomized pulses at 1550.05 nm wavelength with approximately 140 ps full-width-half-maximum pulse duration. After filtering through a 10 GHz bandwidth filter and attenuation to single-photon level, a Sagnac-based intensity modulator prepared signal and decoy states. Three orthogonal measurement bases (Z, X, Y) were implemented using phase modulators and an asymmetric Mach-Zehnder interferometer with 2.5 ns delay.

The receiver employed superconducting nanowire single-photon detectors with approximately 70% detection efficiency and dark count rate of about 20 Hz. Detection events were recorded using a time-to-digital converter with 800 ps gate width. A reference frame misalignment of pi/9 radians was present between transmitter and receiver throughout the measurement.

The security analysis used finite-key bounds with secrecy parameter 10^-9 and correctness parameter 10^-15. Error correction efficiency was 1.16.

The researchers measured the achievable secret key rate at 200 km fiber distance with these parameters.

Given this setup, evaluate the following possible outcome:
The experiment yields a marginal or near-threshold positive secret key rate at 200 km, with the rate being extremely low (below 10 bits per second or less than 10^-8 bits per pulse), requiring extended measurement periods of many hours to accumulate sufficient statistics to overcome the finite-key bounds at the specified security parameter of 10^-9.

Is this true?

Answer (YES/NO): NO